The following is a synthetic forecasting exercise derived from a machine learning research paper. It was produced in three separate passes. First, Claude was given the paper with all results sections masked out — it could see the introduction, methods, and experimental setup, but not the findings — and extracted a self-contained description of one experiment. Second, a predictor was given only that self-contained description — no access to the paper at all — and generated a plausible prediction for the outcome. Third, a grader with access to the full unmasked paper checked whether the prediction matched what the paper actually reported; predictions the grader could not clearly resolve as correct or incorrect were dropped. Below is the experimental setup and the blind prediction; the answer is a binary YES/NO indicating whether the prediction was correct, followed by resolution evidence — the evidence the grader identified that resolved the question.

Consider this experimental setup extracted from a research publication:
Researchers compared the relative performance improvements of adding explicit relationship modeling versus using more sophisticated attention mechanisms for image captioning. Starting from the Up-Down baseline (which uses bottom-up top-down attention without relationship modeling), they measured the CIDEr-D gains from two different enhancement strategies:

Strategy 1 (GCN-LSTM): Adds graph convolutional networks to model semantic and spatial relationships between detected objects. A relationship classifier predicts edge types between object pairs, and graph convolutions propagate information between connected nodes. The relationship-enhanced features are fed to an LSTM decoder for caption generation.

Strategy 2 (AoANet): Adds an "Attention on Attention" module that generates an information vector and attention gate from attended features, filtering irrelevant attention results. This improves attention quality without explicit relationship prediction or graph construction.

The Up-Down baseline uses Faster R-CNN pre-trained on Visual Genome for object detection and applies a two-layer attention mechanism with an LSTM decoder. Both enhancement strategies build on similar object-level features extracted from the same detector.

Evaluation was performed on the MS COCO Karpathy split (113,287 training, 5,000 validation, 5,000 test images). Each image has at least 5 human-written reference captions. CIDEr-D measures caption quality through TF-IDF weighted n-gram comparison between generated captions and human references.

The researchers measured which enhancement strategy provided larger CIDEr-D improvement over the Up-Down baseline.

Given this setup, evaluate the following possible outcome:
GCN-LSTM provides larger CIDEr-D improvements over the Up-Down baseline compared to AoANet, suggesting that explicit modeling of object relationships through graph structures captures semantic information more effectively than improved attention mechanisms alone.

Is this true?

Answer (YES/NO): NO